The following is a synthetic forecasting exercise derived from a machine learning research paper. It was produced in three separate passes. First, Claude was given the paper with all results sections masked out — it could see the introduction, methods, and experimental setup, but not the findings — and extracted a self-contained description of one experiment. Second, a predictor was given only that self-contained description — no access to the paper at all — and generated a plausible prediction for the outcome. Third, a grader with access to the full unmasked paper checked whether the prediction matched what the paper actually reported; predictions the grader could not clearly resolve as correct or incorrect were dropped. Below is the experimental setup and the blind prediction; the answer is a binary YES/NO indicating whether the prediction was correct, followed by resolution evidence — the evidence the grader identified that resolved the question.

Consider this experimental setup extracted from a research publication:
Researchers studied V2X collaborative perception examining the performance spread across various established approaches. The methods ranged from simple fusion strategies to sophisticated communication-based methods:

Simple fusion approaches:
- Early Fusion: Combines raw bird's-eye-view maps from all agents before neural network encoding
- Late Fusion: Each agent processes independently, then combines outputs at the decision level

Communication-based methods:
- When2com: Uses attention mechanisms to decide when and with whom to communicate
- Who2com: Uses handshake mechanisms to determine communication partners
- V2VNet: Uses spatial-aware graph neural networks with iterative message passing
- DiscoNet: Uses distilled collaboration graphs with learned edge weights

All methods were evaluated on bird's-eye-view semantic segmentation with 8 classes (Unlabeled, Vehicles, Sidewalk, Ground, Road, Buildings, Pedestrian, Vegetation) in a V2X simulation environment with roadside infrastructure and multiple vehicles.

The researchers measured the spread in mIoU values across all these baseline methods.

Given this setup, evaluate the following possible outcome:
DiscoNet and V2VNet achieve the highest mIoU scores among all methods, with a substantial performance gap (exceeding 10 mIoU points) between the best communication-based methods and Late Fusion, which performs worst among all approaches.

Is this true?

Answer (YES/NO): NO